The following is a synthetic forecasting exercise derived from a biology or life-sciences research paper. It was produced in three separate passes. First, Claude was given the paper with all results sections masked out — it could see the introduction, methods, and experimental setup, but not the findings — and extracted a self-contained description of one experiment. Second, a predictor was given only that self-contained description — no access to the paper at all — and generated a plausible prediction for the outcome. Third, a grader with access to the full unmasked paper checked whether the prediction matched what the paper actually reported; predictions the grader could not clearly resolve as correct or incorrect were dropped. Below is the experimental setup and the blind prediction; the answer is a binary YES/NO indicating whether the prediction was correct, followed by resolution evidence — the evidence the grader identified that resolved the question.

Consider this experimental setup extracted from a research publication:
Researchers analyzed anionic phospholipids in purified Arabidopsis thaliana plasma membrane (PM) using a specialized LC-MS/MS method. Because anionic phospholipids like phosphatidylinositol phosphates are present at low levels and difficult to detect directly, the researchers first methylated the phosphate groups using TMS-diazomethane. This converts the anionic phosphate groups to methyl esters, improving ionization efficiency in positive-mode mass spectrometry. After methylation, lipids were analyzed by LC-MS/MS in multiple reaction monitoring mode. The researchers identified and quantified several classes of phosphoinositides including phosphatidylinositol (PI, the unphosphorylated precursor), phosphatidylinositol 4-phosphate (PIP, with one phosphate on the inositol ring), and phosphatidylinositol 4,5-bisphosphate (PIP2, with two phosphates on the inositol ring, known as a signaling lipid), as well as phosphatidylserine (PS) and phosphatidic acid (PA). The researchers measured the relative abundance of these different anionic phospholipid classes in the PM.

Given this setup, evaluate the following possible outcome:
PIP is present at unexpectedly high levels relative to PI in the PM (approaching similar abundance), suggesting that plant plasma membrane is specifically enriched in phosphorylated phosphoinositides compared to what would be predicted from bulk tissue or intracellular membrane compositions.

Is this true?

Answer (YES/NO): NO